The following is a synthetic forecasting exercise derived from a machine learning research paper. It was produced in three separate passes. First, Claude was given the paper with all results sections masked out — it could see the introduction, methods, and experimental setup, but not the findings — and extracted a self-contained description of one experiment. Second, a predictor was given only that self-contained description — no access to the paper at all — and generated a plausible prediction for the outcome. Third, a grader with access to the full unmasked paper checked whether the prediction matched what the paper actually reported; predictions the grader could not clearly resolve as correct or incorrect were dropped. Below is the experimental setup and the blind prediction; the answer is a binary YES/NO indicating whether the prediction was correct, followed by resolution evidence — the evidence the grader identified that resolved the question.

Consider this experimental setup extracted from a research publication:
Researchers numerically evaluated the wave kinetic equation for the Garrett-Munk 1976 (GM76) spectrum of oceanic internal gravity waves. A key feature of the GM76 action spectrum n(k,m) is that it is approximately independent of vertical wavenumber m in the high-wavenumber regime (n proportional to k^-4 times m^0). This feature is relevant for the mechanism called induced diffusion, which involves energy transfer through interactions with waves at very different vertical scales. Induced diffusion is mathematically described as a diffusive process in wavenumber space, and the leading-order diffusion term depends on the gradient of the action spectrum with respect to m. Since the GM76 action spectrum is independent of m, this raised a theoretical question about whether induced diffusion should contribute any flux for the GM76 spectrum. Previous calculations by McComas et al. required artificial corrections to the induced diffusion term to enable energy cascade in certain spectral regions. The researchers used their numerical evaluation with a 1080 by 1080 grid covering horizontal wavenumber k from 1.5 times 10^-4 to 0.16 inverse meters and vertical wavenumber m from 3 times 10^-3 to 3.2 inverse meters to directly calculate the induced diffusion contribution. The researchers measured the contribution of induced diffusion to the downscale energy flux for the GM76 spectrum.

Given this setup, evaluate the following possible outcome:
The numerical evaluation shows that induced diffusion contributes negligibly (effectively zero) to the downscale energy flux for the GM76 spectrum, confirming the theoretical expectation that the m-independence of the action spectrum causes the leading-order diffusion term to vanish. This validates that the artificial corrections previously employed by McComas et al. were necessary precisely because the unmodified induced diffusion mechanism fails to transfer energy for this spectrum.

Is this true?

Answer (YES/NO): NO